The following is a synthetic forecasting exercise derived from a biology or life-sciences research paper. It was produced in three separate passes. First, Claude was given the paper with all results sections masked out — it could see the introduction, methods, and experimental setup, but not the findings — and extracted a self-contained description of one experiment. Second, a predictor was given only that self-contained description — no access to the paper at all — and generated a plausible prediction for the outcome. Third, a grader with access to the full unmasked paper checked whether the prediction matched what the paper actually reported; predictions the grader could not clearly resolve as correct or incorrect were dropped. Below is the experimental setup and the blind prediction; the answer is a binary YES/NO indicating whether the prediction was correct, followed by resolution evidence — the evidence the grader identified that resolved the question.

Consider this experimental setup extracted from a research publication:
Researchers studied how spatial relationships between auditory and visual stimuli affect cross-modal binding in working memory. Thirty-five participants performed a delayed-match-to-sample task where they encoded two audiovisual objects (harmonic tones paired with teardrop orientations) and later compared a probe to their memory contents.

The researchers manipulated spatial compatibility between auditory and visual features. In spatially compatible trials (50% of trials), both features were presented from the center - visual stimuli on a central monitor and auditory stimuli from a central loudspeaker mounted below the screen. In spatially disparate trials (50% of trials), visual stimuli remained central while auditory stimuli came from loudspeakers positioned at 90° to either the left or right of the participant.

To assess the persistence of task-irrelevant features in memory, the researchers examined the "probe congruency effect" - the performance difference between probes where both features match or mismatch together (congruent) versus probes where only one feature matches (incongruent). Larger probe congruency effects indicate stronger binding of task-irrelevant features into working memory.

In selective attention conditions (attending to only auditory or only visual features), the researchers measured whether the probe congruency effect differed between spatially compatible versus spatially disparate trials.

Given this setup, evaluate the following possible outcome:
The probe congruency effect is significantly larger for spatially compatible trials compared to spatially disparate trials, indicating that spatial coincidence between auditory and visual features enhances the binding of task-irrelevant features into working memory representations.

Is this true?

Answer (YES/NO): NO